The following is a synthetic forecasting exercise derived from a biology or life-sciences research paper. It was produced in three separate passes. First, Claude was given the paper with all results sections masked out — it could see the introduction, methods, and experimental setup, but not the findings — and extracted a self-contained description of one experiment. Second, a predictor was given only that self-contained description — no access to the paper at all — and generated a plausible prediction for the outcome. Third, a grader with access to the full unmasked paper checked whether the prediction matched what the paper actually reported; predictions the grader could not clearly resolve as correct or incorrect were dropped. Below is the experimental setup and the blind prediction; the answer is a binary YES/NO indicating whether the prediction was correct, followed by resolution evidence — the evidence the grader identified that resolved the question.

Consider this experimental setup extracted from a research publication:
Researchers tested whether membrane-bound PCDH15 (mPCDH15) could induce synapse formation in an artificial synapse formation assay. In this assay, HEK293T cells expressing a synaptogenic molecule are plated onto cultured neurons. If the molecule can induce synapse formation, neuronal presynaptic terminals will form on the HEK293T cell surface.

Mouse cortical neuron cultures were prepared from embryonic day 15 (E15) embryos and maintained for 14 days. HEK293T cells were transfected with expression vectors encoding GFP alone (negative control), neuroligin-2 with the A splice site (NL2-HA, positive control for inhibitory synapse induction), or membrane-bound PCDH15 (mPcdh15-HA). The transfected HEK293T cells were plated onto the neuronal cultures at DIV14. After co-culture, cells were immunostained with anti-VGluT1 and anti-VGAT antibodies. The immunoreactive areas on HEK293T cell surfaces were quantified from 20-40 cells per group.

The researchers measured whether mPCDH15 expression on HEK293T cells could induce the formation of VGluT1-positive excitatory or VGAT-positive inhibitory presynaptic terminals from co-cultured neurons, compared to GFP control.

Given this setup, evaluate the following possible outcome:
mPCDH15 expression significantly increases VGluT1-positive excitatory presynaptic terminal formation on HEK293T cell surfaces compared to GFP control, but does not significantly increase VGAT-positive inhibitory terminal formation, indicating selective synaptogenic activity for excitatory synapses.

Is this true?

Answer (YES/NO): NO